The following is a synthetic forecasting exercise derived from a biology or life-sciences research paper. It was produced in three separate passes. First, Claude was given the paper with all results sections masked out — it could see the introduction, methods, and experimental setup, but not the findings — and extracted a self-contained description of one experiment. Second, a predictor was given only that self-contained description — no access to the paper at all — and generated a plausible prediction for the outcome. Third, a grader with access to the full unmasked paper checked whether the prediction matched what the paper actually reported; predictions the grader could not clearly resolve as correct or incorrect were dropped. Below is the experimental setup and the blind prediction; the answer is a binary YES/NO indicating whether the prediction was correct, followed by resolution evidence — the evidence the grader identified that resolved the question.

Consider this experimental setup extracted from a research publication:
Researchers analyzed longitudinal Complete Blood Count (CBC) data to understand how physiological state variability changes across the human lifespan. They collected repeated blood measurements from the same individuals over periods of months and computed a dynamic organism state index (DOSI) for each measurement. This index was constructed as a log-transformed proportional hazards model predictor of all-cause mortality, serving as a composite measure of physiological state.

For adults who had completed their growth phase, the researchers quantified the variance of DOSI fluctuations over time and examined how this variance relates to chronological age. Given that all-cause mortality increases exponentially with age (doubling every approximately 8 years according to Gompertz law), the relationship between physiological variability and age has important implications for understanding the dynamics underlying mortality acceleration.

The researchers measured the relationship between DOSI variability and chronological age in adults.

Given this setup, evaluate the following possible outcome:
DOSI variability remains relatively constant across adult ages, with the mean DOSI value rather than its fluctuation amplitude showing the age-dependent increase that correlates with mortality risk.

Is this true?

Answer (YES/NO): NO